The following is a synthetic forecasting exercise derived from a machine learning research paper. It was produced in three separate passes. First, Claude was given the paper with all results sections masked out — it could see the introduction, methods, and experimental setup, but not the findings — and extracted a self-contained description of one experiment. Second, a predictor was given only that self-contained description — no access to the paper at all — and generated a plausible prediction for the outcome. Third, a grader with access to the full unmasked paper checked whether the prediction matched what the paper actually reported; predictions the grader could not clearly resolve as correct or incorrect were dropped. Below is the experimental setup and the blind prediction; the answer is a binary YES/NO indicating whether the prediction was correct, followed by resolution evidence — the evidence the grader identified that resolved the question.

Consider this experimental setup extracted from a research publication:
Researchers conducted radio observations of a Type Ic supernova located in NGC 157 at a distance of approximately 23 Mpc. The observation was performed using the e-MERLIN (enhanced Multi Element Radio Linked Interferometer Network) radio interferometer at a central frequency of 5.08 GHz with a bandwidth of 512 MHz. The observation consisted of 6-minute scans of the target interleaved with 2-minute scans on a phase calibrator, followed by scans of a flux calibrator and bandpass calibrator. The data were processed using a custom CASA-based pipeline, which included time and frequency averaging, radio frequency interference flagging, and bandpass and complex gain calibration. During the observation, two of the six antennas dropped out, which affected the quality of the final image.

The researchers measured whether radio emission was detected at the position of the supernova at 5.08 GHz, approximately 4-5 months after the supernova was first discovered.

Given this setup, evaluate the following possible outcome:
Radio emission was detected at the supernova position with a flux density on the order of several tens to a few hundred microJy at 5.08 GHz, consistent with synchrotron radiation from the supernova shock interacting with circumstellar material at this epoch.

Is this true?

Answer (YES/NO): NO